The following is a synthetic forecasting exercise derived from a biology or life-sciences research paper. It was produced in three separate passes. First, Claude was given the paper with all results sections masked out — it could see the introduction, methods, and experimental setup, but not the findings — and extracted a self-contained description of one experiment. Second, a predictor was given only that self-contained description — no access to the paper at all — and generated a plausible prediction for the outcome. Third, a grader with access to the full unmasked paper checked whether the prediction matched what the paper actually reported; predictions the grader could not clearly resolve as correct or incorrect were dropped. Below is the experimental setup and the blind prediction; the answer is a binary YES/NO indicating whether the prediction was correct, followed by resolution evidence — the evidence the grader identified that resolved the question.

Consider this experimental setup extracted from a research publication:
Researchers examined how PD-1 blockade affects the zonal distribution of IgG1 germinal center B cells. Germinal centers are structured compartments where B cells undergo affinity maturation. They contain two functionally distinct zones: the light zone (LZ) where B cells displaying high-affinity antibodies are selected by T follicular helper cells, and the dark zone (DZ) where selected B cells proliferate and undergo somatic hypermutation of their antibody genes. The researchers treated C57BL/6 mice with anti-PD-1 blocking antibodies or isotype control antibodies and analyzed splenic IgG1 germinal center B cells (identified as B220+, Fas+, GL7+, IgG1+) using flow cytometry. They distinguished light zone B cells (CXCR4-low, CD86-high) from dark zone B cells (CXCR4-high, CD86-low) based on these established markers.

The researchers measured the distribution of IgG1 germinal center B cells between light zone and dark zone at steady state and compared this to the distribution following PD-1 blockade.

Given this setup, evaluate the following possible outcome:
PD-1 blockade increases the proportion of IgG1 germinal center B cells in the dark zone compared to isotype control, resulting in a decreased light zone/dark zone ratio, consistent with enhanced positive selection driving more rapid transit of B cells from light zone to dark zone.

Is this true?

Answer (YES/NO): YES